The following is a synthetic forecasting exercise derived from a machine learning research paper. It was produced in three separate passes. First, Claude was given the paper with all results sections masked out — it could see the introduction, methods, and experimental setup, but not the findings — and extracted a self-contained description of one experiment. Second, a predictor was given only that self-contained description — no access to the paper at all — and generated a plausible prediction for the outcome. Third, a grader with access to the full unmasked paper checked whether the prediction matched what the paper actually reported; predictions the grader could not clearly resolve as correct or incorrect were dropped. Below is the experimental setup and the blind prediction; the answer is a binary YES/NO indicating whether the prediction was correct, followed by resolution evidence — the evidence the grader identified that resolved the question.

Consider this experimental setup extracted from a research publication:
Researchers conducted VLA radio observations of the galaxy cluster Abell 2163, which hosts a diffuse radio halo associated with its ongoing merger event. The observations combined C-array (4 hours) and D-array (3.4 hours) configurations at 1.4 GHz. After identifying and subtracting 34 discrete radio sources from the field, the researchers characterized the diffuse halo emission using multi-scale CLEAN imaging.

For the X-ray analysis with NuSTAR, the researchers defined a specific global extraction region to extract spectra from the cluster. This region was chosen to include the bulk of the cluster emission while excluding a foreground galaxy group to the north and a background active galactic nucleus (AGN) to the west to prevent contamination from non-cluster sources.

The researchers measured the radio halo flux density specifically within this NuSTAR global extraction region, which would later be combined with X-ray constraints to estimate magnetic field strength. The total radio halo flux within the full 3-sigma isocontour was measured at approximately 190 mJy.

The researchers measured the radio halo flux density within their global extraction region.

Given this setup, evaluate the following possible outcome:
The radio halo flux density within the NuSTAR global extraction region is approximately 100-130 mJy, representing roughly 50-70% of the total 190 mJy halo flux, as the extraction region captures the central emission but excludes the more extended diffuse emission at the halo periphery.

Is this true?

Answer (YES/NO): NO